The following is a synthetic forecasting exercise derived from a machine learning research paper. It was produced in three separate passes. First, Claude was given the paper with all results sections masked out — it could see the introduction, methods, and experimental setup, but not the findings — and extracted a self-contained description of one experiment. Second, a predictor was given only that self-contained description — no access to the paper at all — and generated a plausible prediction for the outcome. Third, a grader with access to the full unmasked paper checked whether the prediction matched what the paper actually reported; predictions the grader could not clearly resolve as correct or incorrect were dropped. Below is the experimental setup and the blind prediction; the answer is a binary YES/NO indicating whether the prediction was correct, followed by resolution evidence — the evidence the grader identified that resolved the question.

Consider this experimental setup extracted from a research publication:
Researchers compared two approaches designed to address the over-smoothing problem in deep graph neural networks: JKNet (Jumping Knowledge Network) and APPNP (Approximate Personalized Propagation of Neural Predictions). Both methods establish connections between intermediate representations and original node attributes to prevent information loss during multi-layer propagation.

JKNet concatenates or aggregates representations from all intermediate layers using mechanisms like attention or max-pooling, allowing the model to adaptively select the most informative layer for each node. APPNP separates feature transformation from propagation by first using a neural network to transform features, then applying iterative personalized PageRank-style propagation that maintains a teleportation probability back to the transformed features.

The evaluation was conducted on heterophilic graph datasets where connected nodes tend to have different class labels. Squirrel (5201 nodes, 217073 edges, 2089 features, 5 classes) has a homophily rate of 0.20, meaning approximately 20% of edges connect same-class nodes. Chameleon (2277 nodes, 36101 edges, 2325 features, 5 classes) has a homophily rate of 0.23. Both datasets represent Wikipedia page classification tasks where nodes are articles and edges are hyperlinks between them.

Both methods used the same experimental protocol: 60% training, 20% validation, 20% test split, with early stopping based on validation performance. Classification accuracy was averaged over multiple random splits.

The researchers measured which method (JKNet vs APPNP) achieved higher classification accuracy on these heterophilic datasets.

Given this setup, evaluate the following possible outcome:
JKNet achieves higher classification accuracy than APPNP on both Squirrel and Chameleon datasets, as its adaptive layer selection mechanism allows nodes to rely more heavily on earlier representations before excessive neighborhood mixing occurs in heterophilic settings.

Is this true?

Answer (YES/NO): YES